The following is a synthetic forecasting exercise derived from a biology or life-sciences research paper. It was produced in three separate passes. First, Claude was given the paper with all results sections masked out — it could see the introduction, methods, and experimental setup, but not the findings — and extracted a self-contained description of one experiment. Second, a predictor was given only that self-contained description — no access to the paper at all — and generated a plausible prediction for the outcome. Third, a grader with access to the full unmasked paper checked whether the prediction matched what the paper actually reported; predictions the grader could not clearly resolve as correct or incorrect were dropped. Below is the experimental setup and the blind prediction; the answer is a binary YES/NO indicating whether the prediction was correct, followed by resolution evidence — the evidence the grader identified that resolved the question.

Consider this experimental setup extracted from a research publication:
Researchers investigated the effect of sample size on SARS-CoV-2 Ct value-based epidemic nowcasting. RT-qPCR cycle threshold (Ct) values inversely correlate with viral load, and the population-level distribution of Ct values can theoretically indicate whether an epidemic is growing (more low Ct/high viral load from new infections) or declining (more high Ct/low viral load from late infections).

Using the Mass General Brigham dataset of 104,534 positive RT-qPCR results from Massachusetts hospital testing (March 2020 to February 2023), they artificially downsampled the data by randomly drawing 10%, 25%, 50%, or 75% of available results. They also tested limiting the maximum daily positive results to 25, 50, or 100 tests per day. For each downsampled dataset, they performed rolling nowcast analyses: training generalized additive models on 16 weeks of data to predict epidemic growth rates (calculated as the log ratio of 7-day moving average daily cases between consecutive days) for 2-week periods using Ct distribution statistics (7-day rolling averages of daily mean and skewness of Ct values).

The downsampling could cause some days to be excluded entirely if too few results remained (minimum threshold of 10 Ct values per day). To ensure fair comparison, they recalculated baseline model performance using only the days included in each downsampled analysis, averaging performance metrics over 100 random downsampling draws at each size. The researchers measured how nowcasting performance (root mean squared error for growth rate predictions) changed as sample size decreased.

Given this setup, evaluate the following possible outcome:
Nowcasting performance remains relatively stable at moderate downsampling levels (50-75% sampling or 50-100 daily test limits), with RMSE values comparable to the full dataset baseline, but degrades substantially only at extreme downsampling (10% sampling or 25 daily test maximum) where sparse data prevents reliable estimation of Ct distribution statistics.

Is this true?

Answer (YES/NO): NO